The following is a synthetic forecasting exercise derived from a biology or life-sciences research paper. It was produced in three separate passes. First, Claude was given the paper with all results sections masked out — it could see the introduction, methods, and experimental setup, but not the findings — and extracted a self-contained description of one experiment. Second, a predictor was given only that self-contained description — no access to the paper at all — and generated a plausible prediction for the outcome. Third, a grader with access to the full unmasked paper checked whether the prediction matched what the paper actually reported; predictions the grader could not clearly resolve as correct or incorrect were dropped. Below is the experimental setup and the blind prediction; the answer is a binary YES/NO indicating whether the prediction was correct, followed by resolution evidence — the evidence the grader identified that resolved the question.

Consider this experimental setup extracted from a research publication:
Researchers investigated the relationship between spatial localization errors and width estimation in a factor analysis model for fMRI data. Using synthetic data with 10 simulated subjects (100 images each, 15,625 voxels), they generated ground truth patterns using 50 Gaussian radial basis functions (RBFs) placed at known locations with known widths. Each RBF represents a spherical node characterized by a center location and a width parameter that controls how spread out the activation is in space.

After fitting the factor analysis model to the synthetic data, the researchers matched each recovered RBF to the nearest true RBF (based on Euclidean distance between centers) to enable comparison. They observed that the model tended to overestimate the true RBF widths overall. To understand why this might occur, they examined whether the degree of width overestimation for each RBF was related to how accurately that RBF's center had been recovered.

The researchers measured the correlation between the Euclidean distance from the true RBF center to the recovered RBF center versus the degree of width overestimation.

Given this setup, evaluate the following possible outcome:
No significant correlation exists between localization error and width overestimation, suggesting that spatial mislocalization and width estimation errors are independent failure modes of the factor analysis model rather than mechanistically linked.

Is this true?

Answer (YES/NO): NO